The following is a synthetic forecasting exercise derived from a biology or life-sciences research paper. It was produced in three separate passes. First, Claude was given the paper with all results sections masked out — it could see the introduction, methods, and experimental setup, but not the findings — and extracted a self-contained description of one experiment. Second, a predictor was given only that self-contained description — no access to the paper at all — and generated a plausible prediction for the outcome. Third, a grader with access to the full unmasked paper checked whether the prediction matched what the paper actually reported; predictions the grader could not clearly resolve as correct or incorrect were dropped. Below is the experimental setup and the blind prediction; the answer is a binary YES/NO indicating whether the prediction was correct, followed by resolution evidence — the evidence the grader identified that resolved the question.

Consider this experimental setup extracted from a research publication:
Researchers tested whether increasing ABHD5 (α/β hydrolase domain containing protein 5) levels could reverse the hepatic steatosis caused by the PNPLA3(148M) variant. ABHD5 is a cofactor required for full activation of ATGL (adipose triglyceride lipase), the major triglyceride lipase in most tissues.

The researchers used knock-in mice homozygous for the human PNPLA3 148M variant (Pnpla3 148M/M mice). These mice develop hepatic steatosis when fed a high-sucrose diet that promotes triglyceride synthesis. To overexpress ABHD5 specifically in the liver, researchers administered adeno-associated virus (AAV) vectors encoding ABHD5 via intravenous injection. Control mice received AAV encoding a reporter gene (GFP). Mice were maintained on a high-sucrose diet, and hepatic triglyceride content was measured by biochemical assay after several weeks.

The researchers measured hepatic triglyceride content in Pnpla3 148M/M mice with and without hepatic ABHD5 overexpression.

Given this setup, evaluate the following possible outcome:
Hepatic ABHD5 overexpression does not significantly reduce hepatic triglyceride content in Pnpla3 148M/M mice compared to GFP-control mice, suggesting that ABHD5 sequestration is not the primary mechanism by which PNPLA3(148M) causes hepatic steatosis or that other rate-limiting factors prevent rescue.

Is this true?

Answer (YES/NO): NO